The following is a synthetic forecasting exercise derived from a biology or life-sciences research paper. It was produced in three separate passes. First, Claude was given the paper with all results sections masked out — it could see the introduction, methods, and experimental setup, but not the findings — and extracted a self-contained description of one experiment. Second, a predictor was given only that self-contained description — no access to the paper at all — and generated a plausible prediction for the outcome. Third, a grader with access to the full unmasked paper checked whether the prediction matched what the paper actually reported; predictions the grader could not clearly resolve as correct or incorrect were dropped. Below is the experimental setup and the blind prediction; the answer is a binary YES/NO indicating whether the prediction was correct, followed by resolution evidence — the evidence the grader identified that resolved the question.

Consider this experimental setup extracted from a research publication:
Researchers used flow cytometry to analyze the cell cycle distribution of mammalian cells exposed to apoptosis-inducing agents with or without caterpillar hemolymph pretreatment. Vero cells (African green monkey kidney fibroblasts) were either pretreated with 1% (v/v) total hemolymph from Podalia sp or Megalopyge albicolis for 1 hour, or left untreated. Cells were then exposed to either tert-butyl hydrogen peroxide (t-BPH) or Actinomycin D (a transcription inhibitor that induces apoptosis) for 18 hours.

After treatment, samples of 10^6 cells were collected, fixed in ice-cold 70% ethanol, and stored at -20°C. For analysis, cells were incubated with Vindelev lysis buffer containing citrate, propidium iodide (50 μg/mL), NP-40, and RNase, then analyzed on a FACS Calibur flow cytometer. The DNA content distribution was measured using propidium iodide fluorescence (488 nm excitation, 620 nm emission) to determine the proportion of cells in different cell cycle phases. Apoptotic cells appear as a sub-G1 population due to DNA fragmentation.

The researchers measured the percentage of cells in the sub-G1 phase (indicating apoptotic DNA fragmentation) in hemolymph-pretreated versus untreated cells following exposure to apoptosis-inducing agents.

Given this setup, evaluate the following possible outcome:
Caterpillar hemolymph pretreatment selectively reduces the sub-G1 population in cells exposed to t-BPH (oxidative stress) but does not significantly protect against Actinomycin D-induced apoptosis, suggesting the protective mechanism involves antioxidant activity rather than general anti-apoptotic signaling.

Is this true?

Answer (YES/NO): NO